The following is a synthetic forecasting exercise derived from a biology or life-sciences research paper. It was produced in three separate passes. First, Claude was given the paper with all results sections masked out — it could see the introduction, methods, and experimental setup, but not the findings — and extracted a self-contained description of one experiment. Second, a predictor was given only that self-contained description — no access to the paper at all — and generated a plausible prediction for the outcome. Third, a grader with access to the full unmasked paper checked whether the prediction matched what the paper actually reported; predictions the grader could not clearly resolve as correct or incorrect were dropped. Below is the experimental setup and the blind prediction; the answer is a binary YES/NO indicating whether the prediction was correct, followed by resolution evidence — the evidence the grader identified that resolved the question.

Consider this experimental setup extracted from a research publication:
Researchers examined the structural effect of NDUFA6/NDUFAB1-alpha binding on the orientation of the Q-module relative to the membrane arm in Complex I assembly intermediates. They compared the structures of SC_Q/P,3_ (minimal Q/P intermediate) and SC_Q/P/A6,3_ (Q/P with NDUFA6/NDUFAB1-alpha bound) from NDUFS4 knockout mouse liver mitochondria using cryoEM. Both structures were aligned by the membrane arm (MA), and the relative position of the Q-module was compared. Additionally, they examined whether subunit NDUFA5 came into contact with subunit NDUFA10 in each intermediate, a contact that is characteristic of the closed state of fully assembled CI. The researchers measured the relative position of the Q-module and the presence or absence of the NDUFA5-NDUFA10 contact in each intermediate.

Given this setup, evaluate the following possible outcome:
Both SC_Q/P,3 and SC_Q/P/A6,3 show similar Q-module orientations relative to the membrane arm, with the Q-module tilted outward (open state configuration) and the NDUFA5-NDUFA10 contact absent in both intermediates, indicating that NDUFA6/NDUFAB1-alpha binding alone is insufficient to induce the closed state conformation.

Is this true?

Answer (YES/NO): NO